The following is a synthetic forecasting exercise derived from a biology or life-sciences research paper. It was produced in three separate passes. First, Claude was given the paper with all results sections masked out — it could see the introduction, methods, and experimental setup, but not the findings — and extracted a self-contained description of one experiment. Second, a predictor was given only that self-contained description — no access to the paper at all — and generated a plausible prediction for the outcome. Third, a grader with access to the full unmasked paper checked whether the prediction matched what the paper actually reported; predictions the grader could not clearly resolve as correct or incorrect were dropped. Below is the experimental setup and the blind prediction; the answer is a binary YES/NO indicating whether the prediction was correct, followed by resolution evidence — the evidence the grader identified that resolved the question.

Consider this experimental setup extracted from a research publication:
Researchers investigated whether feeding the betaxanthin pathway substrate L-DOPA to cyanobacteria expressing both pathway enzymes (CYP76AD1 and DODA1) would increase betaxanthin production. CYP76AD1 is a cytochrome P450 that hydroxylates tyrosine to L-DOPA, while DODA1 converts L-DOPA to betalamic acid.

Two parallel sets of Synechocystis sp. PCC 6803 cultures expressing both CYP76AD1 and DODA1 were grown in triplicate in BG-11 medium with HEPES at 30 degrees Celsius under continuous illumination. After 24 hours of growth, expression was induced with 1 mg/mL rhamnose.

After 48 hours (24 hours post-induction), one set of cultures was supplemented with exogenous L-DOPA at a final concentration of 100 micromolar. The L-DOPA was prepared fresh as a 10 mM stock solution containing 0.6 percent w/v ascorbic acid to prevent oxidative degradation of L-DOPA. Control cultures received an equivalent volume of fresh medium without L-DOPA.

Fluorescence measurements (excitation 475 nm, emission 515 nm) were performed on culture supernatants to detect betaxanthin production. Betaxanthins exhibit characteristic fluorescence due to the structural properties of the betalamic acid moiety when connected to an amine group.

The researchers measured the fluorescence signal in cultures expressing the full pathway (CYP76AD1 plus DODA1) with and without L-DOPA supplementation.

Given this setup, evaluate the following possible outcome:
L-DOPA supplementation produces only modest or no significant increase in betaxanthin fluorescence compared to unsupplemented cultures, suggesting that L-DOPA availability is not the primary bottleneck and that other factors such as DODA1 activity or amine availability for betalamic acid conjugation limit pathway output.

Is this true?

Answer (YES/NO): NO